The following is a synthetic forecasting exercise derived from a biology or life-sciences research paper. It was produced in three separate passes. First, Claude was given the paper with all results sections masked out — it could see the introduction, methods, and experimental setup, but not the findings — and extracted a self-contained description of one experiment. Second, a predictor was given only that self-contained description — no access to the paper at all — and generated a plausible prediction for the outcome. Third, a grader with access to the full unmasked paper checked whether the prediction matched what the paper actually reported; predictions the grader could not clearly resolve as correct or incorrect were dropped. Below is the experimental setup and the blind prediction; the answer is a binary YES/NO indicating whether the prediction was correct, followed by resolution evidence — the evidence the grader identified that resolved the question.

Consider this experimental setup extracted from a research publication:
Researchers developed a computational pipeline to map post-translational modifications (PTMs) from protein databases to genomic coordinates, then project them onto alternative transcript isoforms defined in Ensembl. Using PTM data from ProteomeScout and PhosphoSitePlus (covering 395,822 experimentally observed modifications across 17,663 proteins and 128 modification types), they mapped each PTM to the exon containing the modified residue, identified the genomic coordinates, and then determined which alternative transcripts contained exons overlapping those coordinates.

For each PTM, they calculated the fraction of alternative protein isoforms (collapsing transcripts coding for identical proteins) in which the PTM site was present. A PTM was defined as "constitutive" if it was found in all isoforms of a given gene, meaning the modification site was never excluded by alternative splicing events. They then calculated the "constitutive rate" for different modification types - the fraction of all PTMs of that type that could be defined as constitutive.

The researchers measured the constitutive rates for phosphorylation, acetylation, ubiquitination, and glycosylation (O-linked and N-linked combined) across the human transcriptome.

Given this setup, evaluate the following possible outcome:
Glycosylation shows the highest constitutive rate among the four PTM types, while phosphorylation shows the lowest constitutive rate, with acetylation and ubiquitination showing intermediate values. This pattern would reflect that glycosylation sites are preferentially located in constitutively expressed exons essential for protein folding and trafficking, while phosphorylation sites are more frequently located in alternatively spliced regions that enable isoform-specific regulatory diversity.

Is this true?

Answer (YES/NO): NO